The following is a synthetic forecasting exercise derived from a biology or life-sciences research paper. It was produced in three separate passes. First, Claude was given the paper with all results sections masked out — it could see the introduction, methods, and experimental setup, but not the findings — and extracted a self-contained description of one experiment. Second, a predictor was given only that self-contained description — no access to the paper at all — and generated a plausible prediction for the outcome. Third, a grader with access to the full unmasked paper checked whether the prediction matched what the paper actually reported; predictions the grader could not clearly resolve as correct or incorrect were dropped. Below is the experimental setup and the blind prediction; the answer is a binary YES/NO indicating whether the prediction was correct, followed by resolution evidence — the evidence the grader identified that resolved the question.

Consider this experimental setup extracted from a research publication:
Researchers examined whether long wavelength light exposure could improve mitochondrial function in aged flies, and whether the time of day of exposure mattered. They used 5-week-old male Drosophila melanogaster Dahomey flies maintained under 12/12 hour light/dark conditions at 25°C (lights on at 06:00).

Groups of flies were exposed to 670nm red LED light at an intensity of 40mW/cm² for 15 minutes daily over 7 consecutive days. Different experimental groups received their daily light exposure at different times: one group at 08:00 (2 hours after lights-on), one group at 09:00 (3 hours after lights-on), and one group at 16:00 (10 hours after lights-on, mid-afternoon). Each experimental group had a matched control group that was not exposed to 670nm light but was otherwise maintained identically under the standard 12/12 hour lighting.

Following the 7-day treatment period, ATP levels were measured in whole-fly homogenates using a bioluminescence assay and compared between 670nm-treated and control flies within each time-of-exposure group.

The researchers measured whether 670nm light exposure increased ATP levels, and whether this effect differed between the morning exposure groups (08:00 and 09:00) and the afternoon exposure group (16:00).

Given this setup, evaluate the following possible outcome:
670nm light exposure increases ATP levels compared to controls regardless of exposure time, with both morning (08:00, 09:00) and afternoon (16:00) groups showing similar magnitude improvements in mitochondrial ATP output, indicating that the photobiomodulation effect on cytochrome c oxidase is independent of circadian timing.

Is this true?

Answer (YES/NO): NO